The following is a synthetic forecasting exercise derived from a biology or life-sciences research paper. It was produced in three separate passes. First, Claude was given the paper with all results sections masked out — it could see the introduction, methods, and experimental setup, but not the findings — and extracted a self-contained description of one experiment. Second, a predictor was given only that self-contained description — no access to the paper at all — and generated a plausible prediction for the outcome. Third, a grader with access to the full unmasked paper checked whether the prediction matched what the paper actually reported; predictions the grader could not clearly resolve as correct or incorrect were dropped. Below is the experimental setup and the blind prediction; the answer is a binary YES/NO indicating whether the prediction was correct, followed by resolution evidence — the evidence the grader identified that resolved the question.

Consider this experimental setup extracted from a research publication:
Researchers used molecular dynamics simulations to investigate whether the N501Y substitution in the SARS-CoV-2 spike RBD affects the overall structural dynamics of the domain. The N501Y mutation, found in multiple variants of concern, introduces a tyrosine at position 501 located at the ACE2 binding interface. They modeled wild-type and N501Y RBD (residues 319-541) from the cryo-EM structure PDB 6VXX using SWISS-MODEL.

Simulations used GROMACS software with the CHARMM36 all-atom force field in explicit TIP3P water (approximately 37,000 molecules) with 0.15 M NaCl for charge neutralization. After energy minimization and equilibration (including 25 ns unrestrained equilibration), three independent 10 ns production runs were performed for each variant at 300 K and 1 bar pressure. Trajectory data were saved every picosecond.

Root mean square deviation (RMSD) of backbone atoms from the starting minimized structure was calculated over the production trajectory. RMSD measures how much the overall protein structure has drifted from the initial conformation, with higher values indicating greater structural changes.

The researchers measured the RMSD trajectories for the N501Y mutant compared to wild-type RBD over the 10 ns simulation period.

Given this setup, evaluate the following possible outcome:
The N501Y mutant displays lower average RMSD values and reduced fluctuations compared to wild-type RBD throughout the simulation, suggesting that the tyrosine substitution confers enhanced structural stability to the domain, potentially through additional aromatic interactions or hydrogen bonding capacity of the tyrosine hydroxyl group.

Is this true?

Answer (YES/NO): NO